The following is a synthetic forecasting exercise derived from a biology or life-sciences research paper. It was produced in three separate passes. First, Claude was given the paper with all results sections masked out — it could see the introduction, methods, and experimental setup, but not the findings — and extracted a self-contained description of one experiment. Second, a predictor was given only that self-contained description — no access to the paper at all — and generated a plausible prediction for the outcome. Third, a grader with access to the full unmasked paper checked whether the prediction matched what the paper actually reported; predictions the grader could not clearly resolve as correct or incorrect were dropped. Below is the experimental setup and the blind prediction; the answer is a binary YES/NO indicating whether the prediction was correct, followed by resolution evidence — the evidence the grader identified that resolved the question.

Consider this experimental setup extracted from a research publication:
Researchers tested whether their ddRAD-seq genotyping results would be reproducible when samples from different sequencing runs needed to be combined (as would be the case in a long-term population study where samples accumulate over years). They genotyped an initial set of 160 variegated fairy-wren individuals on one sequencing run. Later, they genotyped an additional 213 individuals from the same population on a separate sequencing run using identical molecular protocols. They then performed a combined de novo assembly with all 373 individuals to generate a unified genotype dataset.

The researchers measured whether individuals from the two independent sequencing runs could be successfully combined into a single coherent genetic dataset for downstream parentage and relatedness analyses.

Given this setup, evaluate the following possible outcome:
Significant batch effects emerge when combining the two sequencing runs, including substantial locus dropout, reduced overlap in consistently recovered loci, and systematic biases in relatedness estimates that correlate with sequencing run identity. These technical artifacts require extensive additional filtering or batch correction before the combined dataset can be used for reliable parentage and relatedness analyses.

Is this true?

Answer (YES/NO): NO